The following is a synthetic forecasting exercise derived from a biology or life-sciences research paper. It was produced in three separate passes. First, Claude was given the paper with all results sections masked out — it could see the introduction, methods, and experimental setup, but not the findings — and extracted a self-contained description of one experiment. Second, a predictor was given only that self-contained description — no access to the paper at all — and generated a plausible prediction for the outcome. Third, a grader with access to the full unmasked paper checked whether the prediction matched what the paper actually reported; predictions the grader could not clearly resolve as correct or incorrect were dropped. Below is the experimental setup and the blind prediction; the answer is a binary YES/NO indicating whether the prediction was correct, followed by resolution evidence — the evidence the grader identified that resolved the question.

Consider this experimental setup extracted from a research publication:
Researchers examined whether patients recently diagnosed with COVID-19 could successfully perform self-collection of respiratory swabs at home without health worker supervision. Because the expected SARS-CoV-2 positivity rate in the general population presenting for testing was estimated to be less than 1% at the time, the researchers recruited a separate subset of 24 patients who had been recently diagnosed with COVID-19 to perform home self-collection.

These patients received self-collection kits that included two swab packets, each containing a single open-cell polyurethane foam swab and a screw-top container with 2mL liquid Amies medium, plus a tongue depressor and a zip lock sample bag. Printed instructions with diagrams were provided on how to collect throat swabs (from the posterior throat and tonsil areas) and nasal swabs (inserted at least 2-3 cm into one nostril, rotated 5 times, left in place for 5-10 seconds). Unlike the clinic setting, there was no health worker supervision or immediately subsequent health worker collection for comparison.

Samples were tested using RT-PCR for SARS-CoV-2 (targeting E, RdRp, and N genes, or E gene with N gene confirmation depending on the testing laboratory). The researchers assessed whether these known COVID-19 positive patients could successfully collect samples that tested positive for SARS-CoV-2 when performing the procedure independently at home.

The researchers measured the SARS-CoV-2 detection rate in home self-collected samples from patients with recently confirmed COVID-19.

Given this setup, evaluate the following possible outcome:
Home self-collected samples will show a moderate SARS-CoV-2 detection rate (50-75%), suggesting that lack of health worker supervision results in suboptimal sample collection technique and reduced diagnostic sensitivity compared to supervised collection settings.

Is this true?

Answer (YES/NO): NO